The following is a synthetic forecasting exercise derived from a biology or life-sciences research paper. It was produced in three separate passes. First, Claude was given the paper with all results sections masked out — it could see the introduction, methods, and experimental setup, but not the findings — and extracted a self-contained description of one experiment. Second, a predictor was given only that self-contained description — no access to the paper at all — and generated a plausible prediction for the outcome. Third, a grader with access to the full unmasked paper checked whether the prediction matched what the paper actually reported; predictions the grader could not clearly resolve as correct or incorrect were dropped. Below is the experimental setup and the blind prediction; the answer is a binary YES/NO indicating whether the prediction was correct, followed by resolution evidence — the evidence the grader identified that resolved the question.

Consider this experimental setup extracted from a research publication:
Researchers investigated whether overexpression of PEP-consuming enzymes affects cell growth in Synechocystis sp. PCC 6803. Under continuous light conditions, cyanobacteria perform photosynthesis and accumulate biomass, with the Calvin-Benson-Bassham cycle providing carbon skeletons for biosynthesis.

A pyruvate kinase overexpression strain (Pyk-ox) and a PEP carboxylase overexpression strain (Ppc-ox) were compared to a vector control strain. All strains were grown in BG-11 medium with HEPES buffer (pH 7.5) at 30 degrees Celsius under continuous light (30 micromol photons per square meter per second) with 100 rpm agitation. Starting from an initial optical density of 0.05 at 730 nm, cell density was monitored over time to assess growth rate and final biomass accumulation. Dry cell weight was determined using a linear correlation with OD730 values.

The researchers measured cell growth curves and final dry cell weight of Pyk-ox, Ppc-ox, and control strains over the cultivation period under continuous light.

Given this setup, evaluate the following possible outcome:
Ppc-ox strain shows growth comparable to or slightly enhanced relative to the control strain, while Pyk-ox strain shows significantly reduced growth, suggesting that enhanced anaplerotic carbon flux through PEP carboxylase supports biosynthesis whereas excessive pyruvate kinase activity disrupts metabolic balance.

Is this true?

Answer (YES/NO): NO